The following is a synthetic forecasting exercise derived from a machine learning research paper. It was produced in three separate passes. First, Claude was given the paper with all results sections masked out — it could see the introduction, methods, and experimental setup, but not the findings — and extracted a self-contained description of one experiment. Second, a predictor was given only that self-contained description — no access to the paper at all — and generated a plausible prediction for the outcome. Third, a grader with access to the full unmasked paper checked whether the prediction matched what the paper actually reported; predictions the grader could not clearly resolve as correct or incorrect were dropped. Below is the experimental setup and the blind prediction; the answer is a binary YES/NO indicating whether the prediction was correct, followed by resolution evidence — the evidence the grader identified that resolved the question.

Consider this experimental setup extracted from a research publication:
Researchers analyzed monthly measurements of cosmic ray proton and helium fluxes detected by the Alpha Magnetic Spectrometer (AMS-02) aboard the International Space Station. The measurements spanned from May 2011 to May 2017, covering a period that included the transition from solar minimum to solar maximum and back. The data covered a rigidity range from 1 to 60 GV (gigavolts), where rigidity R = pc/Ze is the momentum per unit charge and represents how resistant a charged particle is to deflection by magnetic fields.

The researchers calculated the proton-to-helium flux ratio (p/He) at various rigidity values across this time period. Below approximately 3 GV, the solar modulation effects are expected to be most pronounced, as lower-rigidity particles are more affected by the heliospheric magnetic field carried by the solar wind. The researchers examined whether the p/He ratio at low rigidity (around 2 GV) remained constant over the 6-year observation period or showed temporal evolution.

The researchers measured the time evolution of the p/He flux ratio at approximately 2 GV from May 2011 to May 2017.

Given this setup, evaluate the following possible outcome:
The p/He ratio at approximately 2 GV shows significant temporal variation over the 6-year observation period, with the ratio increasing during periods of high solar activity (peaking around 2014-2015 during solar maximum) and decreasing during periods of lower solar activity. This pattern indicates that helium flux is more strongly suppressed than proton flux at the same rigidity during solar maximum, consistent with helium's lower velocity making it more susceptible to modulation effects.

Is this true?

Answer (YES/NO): NO